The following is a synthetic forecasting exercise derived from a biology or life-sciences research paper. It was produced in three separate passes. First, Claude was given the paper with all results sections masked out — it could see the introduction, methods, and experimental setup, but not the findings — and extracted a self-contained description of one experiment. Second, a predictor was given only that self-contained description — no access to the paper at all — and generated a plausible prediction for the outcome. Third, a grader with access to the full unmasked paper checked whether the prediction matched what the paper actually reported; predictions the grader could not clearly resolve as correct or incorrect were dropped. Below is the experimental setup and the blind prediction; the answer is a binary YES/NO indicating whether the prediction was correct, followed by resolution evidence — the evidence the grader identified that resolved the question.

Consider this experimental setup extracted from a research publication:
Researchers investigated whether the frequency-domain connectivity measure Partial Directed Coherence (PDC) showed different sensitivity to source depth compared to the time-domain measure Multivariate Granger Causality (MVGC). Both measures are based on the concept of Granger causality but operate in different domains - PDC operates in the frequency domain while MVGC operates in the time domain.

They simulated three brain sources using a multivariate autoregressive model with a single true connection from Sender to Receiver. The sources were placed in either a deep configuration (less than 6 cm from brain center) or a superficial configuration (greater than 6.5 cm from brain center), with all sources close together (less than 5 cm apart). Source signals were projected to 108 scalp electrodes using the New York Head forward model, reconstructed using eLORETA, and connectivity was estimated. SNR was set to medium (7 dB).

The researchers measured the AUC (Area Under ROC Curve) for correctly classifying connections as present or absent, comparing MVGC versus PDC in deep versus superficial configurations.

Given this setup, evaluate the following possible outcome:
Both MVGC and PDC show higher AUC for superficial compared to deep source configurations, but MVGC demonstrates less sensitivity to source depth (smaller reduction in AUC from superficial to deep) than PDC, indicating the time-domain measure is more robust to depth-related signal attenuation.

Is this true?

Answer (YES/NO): NO